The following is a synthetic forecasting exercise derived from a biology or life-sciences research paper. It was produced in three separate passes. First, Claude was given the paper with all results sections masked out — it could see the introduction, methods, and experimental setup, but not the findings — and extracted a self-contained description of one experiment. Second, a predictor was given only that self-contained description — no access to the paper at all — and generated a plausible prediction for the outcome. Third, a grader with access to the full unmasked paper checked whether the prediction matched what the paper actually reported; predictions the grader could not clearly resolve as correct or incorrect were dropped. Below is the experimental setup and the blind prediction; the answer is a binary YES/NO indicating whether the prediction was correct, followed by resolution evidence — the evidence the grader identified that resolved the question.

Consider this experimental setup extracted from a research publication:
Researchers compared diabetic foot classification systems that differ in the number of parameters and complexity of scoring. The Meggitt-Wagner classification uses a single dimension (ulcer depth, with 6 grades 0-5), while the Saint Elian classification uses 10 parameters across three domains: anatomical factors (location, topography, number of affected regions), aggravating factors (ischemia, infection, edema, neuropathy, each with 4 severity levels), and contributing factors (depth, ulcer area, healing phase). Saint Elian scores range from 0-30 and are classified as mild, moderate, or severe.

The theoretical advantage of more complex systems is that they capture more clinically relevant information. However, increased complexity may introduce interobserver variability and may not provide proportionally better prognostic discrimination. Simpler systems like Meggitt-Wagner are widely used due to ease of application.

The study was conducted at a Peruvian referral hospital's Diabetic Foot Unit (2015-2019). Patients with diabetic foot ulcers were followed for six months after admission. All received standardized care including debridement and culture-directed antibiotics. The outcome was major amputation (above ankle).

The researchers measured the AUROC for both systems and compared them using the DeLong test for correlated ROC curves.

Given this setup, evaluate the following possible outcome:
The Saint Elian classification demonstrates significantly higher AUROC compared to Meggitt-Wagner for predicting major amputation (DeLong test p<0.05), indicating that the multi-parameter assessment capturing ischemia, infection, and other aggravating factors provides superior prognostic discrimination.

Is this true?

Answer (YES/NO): YES